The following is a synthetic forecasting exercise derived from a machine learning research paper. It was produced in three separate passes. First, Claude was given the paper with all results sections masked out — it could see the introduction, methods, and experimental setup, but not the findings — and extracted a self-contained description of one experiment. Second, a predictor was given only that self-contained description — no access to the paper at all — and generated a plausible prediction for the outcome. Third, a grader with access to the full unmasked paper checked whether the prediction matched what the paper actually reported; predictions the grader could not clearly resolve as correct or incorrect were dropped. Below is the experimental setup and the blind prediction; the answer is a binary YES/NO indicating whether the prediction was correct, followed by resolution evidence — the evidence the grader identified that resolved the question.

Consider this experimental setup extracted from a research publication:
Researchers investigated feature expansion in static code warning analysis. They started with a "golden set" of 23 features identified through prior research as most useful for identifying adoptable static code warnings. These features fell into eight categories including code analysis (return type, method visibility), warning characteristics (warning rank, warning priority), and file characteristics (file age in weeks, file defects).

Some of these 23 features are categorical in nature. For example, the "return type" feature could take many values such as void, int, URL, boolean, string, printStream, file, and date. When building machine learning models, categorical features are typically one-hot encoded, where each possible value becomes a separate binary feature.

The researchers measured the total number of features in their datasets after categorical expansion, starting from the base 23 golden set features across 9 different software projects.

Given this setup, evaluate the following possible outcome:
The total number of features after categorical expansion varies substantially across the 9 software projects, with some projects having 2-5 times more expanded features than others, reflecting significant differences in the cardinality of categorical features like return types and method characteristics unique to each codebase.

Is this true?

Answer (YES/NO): NO